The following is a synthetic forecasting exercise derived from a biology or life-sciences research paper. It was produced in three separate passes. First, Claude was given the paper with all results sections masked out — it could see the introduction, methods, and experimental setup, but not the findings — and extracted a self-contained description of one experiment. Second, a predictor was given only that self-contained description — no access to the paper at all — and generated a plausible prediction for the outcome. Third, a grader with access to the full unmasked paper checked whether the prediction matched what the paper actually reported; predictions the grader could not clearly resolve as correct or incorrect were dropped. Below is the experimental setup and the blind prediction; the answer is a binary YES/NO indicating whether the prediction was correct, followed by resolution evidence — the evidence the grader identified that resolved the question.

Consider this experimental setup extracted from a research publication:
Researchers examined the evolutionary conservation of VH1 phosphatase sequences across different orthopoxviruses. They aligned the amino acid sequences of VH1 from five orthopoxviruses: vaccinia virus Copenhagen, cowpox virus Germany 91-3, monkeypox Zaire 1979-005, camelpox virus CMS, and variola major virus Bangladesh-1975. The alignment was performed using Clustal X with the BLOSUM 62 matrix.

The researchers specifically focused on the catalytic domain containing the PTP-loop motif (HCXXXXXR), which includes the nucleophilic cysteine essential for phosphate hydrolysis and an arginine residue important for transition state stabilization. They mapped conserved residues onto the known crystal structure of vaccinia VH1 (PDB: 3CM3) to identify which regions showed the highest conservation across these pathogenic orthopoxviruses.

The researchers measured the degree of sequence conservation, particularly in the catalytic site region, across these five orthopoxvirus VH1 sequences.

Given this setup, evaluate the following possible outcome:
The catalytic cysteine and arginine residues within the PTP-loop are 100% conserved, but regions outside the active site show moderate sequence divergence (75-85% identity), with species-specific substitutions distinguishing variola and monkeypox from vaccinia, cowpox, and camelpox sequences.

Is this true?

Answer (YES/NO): NO